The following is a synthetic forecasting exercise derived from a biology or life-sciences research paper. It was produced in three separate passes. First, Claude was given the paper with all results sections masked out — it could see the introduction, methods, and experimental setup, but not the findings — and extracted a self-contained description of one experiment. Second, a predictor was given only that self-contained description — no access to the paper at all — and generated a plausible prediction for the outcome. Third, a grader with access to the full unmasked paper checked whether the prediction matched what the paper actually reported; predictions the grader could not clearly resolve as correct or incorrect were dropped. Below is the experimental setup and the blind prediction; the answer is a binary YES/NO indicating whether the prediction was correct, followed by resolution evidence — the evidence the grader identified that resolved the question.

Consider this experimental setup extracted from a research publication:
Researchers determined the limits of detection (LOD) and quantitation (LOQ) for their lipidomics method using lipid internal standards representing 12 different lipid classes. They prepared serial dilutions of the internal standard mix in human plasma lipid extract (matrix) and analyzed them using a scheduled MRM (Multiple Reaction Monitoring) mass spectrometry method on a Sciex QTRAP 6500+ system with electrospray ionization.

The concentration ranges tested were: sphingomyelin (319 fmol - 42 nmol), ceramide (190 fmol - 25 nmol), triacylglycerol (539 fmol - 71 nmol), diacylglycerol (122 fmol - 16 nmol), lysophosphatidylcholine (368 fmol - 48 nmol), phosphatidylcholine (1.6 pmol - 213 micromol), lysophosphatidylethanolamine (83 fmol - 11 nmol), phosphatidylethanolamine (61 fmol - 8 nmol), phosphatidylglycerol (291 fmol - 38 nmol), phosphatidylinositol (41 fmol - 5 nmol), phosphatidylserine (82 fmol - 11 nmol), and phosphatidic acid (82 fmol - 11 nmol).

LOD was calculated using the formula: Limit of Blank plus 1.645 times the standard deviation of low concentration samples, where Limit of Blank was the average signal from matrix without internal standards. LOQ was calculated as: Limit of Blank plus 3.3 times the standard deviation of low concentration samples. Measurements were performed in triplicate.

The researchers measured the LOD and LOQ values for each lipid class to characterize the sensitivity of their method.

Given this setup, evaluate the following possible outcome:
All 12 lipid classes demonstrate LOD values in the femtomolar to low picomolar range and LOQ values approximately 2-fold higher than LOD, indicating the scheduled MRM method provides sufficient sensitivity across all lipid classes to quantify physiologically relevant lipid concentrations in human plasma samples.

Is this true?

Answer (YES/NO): NO